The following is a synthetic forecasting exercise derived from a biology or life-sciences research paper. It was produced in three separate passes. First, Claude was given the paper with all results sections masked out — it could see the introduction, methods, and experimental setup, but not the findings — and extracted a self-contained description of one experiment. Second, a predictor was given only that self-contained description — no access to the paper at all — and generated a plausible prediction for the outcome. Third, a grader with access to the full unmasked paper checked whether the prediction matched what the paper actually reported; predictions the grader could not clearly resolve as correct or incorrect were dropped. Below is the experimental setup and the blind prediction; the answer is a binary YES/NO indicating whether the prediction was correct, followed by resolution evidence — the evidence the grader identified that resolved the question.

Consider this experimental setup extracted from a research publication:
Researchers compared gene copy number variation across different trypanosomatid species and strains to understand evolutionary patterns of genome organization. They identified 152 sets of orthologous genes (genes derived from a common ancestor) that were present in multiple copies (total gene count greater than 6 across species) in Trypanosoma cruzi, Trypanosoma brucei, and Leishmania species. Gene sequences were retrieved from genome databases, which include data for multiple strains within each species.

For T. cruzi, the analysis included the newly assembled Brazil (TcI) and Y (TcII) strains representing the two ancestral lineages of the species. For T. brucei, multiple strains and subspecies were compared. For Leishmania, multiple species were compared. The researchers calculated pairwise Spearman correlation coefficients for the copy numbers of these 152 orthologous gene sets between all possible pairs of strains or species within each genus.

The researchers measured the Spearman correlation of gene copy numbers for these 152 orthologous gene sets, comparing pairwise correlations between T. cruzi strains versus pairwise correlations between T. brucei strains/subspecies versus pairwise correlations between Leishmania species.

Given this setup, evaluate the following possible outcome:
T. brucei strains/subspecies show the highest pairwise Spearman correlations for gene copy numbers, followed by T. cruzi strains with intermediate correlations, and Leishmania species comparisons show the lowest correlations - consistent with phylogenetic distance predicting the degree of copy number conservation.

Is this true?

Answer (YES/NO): NO